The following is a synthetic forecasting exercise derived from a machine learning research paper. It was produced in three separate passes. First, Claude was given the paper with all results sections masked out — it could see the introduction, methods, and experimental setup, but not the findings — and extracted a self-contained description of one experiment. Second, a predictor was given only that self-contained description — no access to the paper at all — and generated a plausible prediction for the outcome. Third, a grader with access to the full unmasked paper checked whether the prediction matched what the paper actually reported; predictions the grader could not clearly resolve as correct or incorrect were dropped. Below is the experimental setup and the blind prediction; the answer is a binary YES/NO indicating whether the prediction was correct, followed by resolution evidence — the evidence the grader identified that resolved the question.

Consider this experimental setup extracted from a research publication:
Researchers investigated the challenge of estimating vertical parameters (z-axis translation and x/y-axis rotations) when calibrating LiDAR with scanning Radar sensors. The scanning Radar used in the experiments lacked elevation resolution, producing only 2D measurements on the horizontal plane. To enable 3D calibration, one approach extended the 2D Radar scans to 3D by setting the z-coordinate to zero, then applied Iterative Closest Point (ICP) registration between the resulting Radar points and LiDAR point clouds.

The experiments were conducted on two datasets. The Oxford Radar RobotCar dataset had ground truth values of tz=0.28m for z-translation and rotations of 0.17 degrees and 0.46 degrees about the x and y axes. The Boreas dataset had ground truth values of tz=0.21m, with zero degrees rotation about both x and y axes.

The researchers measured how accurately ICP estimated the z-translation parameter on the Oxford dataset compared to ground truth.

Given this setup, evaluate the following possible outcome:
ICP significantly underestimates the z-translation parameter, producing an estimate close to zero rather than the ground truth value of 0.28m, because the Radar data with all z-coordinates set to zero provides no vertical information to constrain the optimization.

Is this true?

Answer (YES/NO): NO